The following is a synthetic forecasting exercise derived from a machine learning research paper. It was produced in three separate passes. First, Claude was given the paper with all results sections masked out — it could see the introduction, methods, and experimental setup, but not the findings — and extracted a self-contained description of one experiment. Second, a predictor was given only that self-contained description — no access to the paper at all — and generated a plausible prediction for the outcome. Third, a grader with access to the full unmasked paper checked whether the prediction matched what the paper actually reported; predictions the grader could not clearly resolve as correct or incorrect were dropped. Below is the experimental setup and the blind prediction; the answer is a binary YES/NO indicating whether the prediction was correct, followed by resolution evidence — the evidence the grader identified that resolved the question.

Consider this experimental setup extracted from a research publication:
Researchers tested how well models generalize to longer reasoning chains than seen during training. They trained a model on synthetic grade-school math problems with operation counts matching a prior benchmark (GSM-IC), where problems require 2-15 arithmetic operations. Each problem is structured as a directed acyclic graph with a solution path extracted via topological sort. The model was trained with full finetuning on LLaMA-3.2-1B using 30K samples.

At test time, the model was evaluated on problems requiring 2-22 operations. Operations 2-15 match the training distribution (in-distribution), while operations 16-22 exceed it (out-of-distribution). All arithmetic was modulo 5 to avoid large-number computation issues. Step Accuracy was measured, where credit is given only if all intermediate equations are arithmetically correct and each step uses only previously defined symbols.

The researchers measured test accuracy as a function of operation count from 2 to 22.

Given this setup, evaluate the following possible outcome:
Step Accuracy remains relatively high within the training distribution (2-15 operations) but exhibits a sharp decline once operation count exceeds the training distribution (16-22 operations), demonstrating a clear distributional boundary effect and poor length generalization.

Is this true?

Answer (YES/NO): YES